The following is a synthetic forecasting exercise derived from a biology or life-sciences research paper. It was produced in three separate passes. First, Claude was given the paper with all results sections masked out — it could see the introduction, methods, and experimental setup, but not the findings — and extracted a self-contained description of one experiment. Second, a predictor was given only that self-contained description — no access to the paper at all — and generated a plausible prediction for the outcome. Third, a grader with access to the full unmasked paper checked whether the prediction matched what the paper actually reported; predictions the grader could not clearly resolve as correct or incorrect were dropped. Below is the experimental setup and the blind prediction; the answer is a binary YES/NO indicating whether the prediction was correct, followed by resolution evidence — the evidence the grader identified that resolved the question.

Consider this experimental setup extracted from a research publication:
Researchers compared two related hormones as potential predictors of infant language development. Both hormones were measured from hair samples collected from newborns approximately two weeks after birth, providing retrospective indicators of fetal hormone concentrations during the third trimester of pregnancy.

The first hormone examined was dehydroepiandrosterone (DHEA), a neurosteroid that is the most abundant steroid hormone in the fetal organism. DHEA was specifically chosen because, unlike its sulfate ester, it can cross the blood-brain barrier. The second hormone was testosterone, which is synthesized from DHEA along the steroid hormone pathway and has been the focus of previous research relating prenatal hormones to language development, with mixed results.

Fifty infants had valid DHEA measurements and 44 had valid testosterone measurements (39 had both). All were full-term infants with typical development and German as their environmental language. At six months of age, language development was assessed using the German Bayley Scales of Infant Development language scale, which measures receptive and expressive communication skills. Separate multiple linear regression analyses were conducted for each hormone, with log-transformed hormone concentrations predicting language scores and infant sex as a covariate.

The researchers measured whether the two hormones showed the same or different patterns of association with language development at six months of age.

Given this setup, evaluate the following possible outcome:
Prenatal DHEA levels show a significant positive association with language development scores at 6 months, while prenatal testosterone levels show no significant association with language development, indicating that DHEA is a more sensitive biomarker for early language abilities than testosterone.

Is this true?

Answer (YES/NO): NO